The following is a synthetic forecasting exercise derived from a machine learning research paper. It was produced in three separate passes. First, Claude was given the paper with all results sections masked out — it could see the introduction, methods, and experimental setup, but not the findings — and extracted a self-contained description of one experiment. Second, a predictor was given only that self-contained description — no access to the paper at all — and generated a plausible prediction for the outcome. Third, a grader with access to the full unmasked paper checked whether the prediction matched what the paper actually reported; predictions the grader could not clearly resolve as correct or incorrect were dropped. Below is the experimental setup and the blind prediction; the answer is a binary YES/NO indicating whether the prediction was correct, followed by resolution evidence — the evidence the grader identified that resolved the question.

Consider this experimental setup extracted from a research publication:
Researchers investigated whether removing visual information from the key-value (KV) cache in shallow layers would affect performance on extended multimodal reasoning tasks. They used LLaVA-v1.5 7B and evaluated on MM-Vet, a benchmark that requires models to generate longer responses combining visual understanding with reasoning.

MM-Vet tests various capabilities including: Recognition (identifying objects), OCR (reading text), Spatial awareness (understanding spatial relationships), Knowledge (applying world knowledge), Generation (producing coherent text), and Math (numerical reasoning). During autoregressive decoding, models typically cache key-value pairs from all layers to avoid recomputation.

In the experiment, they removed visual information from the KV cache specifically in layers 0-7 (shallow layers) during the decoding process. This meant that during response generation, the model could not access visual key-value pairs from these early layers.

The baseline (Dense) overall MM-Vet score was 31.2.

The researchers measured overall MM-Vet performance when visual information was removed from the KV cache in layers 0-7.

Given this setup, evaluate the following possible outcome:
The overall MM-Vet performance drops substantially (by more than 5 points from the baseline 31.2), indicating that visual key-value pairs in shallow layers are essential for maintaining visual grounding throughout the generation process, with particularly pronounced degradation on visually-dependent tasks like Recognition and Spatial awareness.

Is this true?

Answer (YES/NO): NO